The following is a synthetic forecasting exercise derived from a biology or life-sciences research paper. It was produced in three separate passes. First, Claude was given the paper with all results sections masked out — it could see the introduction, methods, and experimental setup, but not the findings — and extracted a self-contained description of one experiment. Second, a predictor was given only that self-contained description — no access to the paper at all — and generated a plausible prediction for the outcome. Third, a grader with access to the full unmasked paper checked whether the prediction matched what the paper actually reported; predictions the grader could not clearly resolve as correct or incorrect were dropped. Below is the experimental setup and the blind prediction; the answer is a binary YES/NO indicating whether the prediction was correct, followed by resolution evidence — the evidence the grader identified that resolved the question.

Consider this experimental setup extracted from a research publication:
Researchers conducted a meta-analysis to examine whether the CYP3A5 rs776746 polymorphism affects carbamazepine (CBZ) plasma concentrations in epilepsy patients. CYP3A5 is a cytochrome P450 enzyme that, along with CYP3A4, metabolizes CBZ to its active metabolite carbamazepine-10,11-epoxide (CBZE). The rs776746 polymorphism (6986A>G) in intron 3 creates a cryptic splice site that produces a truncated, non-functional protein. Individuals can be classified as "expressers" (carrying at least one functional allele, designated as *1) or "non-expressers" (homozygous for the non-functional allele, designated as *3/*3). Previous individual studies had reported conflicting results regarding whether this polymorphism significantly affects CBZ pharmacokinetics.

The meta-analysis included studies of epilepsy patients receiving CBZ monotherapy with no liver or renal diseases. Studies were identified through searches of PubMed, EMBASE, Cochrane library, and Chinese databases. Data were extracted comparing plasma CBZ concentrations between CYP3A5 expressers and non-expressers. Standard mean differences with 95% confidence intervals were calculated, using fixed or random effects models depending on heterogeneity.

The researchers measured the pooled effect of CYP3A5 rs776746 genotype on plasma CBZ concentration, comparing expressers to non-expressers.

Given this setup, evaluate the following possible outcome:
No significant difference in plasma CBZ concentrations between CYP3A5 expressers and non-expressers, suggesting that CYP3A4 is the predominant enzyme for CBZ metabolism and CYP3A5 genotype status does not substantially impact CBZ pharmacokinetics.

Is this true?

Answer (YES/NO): NO